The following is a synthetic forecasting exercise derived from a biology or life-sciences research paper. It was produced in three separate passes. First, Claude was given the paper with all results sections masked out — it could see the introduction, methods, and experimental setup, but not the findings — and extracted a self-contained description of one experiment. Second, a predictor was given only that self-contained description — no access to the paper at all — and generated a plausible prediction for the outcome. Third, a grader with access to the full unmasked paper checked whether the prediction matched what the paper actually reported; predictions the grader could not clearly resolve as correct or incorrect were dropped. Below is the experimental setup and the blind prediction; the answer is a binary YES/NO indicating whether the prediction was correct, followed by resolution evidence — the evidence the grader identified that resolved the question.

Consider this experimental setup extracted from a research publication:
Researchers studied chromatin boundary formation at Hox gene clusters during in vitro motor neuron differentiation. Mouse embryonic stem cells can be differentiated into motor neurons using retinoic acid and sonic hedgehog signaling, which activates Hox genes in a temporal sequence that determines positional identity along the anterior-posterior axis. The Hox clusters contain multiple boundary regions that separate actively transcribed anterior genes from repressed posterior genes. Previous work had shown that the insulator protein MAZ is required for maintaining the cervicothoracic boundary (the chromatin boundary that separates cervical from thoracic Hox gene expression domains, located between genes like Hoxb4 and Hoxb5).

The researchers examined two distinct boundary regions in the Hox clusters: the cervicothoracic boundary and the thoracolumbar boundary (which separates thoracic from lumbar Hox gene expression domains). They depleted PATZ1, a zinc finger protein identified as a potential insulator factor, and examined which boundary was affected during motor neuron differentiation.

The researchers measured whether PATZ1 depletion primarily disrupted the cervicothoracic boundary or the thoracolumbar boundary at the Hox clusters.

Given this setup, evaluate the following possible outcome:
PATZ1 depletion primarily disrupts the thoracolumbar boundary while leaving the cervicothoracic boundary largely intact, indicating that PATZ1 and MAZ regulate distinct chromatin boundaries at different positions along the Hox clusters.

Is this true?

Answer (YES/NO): YES